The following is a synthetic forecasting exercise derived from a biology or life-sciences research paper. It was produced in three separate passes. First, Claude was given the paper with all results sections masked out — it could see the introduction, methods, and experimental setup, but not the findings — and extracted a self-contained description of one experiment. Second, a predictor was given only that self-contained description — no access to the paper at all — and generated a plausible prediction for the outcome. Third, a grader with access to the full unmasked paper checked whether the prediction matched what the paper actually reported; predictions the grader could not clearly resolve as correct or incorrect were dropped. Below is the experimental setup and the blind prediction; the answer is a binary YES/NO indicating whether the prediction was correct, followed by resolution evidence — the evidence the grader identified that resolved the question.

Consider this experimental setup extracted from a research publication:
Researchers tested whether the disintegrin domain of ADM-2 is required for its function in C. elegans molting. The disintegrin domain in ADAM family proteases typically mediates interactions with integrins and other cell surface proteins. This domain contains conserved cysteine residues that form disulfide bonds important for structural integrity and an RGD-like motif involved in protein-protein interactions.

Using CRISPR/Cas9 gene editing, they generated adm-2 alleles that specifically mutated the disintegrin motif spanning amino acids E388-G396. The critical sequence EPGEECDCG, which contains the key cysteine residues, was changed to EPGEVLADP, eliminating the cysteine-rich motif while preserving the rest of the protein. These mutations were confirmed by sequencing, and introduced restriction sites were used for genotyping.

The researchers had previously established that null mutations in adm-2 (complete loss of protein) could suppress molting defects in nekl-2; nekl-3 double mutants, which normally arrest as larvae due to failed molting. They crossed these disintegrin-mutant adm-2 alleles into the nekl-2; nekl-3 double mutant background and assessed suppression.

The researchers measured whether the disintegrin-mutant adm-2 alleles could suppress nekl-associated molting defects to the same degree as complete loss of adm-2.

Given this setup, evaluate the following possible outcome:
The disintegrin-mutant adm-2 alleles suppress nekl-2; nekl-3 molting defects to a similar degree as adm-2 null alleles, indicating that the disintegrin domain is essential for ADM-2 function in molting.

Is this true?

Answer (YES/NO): NO